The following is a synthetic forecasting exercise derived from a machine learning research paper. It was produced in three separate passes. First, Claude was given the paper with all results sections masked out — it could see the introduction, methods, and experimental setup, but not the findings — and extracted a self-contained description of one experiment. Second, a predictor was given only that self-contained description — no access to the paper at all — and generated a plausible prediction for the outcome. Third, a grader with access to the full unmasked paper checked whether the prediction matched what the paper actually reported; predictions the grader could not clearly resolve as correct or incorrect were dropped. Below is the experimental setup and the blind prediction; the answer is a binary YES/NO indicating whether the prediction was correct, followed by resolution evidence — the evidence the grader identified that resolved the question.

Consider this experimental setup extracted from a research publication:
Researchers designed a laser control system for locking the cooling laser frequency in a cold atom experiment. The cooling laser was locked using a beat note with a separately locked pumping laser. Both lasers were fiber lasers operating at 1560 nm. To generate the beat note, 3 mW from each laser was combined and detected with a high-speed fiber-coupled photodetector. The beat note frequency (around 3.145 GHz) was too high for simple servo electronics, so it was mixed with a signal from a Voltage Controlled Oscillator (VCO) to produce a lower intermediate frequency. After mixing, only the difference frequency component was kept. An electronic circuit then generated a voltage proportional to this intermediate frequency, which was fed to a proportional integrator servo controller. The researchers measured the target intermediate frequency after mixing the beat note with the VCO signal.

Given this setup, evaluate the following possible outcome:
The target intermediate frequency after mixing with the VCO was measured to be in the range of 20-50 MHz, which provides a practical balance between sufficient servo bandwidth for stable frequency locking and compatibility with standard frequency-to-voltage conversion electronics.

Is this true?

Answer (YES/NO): NO